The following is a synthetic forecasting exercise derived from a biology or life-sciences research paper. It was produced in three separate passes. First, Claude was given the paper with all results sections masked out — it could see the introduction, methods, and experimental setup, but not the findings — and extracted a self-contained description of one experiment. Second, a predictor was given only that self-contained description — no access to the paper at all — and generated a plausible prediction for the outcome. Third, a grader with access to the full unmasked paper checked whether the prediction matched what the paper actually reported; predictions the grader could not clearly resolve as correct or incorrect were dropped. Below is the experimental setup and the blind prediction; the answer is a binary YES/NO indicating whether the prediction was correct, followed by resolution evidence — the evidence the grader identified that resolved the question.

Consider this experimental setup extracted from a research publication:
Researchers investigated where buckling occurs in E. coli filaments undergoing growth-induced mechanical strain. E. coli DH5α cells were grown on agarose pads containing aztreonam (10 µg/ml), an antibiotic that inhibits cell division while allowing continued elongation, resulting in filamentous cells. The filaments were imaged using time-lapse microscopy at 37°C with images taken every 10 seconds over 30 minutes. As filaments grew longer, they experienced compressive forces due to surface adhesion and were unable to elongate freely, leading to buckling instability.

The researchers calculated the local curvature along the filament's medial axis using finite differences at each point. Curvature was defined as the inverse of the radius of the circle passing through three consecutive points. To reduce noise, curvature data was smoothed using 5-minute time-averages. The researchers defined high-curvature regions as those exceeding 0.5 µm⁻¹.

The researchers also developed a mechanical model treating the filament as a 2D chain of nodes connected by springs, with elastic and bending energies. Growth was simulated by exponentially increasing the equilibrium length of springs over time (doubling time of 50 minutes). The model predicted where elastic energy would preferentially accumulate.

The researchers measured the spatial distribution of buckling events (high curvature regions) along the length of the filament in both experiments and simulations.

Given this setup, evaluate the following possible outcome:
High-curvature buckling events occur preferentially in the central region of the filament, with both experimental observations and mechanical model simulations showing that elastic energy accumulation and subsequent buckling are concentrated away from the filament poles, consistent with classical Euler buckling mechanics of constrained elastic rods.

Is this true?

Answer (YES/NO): YES